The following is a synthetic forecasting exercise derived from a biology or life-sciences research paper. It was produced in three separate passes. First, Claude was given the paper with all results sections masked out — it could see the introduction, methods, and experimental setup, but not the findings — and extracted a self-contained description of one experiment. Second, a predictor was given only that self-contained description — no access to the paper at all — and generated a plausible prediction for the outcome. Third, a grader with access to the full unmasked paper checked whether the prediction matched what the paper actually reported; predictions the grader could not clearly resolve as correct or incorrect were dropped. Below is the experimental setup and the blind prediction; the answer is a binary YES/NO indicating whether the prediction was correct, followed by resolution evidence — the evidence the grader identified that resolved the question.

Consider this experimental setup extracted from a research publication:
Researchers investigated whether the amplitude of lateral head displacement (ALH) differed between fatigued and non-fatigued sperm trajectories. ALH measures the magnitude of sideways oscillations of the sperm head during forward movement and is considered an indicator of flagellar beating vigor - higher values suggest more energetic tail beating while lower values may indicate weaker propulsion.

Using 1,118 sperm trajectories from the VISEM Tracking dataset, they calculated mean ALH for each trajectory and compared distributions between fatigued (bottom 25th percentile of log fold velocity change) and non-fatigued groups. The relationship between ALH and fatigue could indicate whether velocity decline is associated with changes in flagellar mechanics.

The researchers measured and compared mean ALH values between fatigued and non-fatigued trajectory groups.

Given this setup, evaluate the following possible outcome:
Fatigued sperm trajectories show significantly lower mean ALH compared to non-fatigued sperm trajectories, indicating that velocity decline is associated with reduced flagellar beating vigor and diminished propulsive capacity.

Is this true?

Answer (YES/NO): NO